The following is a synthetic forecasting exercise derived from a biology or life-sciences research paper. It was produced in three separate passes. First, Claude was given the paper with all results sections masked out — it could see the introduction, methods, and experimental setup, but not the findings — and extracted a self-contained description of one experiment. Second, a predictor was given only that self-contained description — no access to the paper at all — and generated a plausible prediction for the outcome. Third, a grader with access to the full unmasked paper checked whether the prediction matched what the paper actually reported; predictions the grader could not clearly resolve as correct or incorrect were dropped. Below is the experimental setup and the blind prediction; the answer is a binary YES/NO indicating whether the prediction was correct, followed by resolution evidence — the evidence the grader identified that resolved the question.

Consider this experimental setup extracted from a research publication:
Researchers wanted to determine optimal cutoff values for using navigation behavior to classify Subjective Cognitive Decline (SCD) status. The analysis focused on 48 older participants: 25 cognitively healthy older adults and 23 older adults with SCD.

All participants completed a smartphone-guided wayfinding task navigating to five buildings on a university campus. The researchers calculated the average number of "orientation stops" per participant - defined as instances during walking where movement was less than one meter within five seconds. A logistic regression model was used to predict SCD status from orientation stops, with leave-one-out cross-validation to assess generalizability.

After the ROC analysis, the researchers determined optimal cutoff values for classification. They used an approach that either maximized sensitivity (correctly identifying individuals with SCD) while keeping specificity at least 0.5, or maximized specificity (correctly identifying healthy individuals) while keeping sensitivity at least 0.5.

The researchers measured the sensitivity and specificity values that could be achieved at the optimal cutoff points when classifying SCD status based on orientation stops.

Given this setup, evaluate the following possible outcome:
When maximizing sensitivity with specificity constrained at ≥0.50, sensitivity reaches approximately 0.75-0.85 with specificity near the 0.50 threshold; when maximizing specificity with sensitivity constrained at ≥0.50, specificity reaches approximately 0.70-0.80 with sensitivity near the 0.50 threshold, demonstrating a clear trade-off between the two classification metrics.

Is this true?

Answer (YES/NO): YES